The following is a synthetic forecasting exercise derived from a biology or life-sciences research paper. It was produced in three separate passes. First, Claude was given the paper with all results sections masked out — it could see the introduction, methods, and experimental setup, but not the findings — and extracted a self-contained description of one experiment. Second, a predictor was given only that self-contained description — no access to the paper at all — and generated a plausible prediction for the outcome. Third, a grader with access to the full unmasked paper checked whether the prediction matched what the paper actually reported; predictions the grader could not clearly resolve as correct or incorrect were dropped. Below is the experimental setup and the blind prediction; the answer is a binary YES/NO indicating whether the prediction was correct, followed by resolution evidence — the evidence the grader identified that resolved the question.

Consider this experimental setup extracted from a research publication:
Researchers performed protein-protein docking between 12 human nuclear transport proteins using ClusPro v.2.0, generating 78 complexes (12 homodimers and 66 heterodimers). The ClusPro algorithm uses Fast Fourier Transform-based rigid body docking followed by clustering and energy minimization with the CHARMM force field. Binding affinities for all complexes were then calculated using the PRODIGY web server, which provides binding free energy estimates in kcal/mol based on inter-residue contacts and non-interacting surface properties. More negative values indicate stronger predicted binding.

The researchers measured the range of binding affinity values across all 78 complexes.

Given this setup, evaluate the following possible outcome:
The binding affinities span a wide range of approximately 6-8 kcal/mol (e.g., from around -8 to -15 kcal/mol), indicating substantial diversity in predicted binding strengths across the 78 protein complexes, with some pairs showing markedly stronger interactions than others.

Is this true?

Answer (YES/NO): NO